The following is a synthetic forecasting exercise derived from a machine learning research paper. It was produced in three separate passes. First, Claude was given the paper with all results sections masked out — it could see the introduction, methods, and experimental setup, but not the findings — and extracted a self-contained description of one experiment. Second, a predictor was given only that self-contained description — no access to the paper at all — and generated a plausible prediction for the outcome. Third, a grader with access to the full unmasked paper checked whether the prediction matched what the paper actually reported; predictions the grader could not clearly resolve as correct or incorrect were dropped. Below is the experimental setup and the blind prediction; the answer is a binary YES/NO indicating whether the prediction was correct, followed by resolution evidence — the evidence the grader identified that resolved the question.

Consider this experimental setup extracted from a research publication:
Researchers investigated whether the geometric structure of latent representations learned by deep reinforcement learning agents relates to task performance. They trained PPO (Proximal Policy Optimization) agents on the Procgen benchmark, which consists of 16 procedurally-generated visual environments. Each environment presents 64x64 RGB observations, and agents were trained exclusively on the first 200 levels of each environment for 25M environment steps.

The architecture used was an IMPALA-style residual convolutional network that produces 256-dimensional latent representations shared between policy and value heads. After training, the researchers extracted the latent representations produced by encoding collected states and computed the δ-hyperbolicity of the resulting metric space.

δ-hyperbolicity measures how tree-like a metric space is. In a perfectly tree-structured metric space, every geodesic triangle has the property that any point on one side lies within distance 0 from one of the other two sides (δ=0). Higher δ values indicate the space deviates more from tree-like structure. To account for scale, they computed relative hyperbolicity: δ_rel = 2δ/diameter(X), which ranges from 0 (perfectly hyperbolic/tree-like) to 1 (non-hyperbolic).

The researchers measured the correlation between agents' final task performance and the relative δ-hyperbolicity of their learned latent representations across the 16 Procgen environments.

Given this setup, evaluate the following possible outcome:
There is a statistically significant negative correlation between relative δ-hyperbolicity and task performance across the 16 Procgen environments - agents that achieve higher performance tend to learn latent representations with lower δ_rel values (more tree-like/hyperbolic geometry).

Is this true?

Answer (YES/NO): NO